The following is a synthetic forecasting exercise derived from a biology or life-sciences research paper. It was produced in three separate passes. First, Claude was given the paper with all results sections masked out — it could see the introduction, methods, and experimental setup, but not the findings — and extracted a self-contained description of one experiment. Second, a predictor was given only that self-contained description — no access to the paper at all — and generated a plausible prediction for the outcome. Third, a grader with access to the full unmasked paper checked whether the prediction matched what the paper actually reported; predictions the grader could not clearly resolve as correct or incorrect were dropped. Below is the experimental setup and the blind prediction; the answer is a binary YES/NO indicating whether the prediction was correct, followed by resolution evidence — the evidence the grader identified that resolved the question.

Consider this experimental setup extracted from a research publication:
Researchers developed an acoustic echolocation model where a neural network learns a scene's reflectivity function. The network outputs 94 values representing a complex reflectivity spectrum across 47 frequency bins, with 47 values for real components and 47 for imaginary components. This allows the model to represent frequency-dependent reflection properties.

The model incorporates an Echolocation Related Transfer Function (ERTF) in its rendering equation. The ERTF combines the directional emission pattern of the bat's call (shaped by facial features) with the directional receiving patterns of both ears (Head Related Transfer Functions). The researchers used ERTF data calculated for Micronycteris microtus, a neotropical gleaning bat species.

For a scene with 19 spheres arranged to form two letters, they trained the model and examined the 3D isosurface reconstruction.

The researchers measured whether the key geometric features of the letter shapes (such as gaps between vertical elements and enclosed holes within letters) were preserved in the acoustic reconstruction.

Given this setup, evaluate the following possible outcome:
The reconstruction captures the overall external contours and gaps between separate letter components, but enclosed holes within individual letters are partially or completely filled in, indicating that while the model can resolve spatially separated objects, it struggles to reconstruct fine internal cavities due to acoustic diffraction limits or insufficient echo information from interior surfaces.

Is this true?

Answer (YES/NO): NO